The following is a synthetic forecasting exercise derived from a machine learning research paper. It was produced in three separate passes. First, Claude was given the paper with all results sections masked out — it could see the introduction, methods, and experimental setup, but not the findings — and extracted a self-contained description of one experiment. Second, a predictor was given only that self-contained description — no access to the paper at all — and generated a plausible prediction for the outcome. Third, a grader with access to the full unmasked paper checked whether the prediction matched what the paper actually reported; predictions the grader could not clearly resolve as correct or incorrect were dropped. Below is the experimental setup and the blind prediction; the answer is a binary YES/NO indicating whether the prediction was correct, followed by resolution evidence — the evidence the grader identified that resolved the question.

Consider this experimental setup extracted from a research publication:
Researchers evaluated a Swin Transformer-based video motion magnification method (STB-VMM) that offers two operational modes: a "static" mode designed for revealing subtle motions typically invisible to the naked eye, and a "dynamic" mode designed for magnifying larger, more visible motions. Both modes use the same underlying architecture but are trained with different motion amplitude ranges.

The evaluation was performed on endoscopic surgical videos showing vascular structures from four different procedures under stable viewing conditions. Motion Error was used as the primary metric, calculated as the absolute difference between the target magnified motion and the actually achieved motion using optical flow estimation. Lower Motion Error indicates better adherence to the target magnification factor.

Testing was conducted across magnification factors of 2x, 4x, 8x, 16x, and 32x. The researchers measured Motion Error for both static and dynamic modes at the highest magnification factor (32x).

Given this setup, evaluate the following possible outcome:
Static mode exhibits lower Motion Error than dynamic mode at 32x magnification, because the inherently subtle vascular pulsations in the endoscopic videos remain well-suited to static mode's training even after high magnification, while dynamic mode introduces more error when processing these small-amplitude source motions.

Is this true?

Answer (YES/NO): NO